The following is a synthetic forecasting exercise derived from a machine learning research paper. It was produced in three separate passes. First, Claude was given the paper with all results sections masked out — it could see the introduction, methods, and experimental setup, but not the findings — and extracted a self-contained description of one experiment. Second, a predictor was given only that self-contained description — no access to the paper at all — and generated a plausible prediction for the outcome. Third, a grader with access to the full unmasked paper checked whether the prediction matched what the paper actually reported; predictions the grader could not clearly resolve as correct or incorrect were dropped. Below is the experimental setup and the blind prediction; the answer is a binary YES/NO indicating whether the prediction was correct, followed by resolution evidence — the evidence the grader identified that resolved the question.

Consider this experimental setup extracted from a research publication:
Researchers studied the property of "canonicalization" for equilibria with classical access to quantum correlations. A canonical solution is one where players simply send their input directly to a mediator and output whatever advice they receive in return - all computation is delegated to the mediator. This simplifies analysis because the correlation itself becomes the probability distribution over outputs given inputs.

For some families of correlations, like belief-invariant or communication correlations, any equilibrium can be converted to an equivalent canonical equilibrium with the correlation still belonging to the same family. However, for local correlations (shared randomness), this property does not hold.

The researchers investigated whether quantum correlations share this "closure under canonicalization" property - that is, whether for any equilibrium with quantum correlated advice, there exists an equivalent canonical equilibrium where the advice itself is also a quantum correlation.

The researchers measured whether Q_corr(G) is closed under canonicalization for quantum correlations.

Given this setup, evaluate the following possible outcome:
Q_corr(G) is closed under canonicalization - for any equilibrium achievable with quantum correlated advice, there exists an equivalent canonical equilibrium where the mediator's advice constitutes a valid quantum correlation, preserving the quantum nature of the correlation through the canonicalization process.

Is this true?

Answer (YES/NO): YES